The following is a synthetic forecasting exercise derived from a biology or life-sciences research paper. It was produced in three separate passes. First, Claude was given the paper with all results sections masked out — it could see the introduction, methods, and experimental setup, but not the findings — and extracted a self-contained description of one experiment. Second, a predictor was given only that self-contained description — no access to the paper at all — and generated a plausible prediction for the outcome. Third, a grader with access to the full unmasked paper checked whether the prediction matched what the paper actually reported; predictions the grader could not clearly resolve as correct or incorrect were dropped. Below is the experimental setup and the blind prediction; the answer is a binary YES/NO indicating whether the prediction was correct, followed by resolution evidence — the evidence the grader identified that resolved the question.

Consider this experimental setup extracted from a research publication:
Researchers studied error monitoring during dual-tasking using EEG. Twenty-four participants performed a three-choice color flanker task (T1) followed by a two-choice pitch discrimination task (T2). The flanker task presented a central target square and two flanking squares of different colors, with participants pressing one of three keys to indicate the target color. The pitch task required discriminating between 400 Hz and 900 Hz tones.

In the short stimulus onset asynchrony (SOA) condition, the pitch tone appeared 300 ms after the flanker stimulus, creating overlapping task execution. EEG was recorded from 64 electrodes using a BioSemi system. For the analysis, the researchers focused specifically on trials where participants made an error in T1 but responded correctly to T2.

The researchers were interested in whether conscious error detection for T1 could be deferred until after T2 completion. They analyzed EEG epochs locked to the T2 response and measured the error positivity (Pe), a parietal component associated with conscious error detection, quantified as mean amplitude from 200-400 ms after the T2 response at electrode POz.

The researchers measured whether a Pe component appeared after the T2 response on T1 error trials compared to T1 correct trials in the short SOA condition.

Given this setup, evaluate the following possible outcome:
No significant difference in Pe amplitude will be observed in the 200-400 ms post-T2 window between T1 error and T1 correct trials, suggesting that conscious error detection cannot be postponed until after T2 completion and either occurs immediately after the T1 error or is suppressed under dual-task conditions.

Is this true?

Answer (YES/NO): NO